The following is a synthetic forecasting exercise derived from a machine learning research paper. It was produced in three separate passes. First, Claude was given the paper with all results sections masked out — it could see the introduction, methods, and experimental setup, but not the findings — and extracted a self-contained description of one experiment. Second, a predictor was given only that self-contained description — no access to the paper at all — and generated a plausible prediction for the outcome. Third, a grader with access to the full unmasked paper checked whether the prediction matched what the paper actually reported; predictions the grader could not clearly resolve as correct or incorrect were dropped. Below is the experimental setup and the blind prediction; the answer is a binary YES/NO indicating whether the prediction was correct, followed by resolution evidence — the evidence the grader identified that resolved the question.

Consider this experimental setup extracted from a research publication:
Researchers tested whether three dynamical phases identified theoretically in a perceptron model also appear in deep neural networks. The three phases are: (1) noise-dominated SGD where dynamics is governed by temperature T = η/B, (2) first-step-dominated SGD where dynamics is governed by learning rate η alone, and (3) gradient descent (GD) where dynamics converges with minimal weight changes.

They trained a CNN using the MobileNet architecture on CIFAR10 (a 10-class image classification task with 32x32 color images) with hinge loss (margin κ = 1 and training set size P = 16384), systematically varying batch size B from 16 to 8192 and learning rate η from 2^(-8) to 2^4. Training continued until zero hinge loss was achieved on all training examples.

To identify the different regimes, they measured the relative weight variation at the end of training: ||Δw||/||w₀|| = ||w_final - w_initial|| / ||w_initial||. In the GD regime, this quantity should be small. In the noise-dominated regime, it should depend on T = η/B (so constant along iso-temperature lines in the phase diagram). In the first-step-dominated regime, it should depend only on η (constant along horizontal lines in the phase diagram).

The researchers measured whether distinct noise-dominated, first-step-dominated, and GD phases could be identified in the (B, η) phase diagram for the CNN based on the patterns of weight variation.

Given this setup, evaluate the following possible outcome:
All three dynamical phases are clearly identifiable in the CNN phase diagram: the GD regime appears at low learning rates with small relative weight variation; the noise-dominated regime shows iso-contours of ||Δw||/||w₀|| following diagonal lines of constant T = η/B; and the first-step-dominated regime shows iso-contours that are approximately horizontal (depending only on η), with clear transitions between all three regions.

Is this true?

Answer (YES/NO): YES